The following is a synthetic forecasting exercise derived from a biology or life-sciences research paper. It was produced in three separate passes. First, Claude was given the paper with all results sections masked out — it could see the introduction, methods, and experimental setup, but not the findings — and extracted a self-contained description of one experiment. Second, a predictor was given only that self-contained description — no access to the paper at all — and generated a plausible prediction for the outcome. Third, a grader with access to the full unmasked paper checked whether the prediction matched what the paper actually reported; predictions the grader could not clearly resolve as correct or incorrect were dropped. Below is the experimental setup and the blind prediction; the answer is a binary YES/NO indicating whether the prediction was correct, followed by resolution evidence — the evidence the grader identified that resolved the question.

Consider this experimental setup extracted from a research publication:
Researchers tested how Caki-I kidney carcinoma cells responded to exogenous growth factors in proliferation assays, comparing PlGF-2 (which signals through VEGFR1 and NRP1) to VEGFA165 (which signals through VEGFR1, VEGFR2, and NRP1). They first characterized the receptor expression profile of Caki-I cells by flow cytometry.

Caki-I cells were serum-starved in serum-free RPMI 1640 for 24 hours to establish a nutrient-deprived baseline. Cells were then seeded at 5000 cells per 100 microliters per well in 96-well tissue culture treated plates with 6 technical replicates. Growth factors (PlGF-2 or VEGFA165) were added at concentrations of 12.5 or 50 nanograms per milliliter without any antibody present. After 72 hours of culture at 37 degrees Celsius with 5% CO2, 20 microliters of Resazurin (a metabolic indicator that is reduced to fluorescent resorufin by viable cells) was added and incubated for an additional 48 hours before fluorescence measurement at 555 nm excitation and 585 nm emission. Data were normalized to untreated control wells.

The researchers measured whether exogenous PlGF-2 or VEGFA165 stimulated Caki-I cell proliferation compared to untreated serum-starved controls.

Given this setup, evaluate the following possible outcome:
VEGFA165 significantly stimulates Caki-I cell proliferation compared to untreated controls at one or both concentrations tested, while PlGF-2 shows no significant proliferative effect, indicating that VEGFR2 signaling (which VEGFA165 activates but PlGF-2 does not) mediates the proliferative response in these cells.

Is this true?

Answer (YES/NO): NO